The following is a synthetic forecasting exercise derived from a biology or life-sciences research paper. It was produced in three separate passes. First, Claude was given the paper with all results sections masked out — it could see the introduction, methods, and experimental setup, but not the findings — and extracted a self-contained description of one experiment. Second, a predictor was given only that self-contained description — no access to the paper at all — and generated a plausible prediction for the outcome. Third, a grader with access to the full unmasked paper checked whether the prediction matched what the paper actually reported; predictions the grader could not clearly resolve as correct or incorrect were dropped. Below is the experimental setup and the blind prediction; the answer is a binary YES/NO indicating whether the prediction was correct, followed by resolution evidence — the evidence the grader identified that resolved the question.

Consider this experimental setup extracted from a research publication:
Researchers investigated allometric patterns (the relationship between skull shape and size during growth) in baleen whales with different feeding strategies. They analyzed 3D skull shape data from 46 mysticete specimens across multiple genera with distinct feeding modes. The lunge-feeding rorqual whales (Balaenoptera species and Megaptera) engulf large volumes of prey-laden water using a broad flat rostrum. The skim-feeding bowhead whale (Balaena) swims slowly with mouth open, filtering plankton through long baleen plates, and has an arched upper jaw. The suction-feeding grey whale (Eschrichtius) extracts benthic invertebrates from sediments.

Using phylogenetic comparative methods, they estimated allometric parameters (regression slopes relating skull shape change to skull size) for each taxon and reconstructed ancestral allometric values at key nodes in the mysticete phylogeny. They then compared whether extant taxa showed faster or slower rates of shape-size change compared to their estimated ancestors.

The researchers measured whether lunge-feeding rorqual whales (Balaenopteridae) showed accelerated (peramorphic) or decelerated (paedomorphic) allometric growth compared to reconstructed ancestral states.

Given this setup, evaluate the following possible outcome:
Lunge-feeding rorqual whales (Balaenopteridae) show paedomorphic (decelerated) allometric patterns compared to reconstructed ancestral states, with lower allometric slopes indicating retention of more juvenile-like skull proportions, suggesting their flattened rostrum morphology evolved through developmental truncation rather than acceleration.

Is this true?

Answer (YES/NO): YES